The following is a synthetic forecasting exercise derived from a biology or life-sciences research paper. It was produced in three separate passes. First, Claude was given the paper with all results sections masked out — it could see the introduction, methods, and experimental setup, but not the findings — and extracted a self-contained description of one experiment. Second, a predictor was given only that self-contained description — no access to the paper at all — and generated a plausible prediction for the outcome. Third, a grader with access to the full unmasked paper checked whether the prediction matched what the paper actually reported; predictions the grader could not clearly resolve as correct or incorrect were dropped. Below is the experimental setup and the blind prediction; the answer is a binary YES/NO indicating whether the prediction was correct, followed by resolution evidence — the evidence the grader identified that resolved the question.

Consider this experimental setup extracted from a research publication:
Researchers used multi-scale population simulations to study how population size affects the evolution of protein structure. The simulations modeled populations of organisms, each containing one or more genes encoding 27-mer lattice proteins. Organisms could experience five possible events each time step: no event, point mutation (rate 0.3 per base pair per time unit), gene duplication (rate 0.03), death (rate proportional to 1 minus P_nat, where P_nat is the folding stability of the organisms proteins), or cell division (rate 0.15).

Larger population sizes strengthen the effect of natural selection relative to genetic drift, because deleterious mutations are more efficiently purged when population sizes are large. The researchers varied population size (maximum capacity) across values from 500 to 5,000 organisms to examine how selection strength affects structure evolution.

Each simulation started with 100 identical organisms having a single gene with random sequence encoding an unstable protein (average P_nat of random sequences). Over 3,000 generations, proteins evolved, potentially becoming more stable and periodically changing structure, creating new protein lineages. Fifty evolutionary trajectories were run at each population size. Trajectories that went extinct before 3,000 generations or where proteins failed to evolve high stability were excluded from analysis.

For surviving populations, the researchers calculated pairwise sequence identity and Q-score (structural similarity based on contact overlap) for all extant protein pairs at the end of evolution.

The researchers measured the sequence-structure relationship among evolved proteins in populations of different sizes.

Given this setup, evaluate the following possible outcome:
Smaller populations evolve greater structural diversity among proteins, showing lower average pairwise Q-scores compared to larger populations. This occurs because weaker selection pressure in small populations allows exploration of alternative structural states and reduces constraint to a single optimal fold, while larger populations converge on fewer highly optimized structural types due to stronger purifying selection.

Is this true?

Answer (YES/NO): YES